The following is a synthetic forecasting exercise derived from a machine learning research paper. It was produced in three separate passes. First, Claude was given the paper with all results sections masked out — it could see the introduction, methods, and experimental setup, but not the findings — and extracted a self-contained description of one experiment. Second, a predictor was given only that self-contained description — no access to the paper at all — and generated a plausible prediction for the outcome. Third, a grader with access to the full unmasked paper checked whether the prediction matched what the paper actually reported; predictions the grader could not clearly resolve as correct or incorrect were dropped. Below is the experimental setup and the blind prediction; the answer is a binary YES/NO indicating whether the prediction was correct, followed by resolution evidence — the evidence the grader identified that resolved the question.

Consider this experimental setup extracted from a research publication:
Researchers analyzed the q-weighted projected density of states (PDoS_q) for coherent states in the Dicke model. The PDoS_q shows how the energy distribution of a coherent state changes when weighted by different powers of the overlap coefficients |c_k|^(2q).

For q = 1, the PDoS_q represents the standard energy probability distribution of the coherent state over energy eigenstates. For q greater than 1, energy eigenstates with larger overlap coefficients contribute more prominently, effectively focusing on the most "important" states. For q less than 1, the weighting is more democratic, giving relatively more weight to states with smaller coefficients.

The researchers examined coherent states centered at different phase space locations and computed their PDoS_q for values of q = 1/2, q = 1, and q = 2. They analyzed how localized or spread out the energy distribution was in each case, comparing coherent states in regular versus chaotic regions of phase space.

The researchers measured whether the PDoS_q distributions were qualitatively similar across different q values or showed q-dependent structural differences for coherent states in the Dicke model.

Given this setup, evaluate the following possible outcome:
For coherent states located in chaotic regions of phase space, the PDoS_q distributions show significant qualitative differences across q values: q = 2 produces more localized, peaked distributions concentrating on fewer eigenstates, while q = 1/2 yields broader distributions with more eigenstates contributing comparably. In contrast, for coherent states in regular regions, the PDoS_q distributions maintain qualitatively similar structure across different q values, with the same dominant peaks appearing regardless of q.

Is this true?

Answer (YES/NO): NO